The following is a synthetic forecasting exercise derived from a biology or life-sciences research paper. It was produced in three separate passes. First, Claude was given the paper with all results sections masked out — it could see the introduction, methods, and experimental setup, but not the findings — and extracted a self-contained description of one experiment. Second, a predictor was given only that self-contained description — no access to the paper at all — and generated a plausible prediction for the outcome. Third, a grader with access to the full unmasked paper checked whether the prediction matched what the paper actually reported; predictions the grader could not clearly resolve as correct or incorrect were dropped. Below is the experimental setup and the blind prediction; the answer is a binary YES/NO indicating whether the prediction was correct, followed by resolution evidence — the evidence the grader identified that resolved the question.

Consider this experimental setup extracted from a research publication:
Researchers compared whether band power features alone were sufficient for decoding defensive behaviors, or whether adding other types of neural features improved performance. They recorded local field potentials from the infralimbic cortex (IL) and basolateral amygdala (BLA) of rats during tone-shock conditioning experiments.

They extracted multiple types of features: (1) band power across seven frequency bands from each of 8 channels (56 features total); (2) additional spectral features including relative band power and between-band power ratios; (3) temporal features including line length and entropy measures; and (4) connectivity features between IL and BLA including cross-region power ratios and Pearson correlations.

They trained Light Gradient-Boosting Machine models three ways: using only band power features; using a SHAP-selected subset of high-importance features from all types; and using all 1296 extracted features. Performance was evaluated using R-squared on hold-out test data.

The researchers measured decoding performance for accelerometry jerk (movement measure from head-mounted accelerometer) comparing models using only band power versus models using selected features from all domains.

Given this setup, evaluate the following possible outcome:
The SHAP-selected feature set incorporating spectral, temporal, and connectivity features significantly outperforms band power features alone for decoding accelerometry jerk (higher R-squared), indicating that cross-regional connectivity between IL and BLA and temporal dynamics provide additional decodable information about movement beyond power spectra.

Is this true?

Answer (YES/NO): YES